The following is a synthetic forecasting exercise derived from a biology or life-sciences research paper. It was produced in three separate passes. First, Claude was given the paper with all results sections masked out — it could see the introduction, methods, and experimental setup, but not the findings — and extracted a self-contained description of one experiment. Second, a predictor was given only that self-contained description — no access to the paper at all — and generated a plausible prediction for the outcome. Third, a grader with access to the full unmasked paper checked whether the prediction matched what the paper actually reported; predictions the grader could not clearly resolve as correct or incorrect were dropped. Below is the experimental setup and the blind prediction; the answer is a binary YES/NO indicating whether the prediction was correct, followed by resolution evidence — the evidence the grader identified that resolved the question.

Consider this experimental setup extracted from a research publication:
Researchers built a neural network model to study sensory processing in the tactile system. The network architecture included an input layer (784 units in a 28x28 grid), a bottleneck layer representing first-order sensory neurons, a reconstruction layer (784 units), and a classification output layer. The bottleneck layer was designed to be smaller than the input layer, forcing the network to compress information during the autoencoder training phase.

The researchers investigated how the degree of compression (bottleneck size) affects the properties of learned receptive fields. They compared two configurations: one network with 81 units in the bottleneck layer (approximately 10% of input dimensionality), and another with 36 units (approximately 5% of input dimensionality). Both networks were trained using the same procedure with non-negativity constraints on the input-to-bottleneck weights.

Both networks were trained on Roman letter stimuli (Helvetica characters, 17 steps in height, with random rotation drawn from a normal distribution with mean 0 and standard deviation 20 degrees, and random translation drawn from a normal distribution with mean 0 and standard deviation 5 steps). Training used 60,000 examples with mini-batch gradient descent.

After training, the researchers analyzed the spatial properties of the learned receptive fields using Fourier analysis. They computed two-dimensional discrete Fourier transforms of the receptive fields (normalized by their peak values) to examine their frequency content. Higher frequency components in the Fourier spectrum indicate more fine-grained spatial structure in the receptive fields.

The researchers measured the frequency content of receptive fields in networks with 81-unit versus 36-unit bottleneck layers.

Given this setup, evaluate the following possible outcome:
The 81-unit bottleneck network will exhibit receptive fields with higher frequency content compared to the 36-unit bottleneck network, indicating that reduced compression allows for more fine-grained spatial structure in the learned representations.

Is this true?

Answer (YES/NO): NO